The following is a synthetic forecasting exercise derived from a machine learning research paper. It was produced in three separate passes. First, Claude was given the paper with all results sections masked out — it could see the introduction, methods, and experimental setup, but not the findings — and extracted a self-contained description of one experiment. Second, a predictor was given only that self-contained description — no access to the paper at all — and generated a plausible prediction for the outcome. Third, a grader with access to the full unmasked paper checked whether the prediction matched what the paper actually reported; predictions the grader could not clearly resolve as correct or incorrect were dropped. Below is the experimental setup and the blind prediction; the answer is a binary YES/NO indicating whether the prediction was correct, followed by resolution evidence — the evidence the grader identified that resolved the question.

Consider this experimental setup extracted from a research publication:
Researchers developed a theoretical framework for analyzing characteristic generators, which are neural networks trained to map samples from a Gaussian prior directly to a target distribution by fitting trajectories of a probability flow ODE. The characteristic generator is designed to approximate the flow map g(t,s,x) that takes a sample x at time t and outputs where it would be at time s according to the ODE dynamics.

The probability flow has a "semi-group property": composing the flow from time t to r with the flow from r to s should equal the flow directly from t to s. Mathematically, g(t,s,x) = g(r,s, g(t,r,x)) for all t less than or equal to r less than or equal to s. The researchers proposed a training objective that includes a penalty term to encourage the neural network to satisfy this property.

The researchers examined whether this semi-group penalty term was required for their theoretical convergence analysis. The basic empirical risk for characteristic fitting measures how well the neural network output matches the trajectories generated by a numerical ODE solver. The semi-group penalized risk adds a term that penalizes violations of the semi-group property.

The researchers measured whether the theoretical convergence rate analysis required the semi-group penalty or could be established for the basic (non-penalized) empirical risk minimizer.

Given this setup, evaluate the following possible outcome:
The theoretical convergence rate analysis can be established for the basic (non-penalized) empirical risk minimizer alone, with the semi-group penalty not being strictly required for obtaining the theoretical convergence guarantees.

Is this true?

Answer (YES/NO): YES